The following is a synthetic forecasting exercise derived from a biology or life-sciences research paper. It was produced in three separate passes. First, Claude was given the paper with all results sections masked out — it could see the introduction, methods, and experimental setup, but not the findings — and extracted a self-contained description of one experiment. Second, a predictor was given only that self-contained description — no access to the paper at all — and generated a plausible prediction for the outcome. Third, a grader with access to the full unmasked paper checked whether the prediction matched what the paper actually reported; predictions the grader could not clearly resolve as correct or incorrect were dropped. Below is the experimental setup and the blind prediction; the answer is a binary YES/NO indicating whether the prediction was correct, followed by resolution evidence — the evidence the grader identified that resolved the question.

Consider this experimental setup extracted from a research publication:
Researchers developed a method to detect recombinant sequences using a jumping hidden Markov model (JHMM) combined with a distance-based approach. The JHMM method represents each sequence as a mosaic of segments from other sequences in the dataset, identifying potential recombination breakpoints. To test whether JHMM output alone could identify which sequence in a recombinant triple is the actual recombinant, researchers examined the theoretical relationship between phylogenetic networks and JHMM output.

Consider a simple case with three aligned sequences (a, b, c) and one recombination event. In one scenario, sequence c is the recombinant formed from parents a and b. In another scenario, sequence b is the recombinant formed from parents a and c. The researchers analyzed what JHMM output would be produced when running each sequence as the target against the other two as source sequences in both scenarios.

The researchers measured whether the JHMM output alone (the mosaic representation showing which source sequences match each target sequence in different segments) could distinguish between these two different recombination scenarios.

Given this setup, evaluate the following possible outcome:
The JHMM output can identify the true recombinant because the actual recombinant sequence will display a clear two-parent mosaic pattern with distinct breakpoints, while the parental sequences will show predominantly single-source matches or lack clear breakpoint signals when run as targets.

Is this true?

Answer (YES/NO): NO